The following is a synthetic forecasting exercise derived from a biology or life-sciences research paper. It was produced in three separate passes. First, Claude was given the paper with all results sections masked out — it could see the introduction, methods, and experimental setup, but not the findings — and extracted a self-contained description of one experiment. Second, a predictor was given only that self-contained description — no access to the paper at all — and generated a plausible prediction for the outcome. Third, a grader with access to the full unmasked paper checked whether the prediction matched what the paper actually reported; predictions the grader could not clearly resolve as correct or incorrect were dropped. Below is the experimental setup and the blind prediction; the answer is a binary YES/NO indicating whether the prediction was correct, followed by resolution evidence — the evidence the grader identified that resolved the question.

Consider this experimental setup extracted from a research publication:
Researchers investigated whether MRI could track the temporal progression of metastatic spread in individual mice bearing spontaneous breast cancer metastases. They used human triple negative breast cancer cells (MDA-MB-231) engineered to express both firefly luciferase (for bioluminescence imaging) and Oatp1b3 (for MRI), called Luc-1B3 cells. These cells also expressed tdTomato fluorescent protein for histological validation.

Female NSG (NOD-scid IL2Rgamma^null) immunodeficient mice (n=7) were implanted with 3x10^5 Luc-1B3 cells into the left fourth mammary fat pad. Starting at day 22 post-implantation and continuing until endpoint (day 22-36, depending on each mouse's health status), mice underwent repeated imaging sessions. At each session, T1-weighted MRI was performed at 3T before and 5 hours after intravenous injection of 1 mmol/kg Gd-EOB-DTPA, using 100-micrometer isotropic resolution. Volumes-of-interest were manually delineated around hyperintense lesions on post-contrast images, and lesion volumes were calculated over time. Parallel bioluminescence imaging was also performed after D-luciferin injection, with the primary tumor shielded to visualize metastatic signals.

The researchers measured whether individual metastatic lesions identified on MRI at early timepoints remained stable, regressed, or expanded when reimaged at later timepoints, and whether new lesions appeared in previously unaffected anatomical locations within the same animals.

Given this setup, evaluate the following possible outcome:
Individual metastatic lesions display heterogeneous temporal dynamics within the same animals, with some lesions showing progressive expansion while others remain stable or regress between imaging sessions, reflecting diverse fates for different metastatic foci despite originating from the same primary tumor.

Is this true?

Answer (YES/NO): NO